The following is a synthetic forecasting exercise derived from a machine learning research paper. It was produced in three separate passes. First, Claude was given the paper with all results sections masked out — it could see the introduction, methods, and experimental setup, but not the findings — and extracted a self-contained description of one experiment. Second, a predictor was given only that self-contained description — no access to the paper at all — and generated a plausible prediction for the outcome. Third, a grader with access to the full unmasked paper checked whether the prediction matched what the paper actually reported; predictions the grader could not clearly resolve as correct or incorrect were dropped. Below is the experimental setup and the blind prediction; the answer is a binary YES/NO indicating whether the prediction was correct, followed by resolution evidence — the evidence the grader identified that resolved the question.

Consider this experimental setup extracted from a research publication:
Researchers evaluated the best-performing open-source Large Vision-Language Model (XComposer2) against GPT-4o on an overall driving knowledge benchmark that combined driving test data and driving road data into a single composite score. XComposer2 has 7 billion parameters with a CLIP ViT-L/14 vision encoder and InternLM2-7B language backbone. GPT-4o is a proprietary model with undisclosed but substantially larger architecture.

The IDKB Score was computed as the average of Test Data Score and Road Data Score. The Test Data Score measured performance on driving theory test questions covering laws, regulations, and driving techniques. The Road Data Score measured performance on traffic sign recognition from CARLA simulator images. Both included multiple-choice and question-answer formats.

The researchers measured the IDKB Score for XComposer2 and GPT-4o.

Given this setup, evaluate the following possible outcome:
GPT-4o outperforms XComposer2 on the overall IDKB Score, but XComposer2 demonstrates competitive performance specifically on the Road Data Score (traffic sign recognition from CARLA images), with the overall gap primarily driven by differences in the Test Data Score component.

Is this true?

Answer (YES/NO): YES